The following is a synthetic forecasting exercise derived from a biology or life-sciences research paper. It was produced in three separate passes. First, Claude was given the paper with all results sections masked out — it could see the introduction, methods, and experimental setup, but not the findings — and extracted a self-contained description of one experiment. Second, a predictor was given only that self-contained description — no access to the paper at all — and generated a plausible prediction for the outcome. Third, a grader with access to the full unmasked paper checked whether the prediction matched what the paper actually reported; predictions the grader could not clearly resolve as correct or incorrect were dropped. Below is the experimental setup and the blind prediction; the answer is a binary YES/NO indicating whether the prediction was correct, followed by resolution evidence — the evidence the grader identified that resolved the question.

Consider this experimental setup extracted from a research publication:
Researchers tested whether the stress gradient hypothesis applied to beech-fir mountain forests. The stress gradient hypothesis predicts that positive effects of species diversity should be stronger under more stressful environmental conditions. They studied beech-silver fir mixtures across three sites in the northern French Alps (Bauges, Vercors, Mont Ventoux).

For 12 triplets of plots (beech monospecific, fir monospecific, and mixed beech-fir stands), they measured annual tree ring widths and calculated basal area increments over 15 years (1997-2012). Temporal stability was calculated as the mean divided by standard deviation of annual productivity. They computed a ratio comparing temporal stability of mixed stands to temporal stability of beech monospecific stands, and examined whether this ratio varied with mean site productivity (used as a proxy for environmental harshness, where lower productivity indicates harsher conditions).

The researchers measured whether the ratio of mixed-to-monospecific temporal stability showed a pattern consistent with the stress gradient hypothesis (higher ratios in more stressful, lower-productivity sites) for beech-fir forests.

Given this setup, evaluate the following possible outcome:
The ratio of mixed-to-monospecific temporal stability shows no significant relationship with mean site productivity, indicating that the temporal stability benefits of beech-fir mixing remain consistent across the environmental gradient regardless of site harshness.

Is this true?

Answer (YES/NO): YES